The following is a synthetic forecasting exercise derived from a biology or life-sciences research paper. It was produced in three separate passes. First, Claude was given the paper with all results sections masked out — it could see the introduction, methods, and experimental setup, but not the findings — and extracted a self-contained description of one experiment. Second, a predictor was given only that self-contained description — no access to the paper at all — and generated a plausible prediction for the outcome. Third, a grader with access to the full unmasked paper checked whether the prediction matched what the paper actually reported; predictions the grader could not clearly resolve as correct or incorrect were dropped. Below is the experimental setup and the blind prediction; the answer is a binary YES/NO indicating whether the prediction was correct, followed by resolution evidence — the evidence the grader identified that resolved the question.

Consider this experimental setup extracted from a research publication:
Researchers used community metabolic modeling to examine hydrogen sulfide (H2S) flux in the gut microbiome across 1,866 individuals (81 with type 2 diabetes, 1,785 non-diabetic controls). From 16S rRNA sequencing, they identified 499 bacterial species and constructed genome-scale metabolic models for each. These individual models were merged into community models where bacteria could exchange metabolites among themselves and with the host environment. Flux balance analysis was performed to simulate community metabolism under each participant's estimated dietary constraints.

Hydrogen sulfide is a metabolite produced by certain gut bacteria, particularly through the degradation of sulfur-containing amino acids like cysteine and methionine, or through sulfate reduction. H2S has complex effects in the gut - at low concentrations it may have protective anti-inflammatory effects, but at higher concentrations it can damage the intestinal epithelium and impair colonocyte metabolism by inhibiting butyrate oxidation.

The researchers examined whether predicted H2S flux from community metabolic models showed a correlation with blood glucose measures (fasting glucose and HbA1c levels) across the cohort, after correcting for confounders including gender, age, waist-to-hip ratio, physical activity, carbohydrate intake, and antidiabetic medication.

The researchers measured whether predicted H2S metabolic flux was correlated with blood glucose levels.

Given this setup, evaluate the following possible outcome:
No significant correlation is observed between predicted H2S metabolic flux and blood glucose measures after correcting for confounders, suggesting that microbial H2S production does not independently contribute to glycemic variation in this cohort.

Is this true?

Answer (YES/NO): NO